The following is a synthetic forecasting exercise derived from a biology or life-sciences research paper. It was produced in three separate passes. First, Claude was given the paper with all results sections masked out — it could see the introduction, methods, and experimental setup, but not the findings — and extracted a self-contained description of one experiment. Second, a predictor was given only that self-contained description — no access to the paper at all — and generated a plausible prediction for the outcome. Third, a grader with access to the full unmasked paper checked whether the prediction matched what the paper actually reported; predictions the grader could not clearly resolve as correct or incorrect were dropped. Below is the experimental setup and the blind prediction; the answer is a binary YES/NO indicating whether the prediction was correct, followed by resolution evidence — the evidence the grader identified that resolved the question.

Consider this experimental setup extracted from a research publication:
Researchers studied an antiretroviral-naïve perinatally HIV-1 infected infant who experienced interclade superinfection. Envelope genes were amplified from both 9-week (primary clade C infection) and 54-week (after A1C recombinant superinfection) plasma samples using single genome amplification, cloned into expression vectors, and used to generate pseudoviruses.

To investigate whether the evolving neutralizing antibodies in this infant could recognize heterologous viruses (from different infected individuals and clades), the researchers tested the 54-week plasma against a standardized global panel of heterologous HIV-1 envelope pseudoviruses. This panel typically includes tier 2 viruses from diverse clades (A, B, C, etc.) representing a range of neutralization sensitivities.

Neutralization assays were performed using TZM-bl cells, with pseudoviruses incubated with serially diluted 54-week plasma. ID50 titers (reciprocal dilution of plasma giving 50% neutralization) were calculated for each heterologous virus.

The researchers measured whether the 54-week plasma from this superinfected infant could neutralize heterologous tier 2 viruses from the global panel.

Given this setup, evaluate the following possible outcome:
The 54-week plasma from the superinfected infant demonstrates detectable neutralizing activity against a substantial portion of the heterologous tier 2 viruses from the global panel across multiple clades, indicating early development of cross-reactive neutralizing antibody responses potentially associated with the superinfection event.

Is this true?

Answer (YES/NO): YES